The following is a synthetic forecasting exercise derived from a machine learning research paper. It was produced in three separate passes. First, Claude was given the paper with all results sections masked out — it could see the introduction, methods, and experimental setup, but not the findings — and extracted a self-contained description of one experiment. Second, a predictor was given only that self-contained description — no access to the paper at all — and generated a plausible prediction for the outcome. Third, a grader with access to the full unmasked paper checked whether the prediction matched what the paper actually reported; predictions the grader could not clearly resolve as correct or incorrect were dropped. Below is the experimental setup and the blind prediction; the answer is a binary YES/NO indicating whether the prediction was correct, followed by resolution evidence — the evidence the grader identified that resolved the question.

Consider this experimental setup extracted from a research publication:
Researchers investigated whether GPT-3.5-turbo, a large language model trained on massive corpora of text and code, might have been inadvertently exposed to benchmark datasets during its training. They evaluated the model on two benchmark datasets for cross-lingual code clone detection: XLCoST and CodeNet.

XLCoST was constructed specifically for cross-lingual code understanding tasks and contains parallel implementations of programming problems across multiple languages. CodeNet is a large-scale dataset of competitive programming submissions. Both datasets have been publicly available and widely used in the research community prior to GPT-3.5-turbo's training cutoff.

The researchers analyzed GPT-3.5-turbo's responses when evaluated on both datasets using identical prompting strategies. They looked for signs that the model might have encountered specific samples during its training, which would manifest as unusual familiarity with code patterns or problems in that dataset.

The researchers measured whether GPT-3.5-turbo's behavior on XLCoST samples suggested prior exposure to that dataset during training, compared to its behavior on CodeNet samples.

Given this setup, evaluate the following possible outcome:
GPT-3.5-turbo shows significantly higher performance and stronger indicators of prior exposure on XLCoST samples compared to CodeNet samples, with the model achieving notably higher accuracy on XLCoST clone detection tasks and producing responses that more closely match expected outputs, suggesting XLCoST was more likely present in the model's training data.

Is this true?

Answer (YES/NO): YES